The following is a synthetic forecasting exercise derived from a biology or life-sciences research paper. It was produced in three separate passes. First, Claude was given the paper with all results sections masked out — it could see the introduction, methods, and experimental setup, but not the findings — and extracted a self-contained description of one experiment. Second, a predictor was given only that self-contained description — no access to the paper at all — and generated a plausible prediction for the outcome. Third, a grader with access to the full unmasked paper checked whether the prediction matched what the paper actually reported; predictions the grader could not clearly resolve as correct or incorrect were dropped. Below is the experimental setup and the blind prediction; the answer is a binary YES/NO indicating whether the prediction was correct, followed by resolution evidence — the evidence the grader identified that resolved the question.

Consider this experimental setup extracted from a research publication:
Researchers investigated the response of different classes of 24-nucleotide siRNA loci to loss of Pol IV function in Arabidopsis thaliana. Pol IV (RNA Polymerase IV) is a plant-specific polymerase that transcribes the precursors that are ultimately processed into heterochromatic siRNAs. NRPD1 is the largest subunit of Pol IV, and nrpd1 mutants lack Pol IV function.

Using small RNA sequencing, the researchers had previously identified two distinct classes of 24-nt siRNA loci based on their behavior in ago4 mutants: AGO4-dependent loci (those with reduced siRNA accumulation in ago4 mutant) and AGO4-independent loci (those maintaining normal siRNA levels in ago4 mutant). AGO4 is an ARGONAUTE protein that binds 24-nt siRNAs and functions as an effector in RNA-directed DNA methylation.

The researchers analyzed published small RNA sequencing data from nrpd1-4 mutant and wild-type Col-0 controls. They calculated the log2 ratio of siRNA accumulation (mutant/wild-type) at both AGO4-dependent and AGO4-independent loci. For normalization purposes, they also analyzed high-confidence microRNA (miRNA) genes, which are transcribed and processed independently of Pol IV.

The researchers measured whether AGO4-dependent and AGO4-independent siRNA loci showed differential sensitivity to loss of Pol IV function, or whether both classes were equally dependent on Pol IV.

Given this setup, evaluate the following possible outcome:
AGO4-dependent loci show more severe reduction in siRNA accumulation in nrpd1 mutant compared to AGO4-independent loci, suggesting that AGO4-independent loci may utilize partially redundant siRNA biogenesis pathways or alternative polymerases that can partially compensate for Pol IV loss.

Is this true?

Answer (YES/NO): NO